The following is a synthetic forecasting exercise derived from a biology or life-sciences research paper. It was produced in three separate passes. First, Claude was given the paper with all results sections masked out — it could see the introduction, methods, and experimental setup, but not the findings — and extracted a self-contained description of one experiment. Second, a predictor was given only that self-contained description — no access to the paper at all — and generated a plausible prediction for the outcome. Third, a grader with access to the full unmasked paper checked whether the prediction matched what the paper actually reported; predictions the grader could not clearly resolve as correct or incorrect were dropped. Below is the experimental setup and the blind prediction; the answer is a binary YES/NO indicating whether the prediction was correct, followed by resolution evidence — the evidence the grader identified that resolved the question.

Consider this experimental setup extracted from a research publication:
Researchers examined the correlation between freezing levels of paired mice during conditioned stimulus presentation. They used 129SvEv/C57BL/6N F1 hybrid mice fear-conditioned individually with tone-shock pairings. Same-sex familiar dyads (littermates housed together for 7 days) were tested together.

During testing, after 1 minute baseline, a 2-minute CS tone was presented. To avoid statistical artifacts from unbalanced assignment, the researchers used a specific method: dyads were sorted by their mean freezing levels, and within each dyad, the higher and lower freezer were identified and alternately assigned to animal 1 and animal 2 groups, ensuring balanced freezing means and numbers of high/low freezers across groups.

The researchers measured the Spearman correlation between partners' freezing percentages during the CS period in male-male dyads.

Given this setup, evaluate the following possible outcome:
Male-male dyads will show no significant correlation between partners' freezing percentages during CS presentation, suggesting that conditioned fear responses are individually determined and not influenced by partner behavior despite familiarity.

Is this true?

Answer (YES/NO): NO